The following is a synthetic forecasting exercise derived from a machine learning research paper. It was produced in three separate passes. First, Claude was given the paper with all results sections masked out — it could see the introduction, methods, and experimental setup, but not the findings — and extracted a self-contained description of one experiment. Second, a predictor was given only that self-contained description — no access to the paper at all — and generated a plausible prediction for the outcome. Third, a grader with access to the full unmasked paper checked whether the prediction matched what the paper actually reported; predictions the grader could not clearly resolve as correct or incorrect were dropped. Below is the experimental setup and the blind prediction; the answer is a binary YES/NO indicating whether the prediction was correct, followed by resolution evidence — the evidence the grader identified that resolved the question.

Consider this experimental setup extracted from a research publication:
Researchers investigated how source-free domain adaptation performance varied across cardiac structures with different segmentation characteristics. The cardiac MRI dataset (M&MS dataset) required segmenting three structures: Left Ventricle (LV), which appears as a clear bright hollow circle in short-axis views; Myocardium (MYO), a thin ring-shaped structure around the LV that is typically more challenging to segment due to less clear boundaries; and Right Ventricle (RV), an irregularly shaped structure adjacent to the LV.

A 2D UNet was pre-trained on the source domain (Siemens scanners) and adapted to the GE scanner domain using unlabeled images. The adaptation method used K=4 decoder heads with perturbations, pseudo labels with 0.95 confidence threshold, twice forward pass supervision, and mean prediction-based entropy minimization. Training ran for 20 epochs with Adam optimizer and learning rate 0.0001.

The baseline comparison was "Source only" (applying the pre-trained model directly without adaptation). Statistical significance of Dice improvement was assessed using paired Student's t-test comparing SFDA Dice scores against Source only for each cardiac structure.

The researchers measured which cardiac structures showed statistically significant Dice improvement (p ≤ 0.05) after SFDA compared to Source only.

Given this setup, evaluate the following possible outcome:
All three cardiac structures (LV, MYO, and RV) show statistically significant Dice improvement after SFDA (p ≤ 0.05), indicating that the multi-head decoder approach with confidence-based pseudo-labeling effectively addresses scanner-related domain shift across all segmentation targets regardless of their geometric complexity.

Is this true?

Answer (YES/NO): YES